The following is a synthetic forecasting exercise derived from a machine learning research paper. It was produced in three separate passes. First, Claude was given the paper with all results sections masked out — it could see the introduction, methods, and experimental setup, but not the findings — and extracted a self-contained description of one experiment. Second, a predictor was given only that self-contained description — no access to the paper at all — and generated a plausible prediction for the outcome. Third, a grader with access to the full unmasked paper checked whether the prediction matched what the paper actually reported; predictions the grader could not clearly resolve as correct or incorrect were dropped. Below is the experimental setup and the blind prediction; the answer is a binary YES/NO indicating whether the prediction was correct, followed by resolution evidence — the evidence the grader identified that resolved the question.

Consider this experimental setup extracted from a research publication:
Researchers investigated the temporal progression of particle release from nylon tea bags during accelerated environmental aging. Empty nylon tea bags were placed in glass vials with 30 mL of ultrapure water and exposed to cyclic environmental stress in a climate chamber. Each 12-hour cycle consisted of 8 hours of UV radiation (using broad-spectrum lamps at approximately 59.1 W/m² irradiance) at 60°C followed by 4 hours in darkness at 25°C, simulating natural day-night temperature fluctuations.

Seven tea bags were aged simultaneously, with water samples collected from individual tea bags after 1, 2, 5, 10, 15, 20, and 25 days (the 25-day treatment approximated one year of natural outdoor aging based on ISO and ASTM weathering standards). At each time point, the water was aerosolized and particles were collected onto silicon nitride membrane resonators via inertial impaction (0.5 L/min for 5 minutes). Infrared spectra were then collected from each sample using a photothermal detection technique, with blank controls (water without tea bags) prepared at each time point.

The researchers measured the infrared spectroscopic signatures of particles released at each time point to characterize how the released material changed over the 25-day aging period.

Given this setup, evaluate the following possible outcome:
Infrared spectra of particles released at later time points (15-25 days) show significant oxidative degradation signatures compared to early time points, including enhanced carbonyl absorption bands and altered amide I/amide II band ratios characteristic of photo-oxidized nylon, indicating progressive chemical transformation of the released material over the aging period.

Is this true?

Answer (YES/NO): NO